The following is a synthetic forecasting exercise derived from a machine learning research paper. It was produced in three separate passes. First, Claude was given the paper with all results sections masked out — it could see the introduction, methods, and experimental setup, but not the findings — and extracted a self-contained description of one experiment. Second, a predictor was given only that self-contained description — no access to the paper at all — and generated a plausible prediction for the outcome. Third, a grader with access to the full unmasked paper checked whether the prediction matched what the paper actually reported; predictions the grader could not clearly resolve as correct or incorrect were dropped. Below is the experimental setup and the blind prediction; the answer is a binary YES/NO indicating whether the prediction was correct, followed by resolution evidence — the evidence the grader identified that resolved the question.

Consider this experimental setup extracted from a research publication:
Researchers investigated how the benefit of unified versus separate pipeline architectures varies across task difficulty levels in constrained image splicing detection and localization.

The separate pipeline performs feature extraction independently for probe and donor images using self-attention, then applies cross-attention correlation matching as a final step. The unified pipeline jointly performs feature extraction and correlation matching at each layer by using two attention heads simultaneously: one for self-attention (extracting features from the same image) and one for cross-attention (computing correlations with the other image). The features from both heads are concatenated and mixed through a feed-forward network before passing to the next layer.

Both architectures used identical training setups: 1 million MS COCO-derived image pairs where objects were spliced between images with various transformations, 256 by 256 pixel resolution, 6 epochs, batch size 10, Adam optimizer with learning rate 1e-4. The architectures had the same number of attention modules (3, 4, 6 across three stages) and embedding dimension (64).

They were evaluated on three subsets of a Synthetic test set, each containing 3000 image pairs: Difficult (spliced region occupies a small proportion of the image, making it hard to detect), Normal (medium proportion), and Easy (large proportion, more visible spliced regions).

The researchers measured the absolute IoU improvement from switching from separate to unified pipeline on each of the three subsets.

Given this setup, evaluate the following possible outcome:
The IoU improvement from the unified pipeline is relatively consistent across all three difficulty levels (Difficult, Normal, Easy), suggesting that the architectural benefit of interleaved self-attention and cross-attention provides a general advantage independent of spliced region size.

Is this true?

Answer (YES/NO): NO